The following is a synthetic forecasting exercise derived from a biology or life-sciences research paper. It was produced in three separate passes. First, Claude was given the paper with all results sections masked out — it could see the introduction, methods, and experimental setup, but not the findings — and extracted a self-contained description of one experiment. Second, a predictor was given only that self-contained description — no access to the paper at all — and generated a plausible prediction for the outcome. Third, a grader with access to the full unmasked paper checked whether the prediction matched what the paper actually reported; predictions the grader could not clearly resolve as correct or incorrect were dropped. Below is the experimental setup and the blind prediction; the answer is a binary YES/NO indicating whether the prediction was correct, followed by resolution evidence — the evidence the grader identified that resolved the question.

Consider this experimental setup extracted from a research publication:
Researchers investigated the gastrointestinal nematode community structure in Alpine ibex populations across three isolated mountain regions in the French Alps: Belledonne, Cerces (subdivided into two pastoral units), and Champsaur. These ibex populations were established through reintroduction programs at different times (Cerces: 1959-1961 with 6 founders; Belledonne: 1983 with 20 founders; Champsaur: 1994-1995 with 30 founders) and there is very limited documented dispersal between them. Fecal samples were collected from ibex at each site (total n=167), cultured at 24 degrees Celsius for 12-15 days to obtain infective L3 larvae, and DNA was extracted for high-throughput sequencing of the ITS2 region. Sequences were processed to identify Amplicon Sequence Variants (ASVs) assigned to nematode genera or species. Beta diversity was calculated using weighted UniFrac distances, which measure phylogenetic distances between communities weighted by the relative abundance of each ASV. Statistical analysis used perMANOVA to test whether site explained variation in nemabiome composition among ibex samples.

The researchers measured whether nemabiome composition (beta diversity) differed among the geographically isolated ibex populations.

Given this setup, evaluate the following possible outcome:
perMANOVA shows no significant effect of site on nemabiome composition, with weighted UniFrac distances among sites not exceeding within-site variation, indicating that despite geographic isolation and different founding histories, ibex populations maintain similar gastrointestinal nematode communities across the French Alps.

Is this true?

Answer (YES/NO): NO